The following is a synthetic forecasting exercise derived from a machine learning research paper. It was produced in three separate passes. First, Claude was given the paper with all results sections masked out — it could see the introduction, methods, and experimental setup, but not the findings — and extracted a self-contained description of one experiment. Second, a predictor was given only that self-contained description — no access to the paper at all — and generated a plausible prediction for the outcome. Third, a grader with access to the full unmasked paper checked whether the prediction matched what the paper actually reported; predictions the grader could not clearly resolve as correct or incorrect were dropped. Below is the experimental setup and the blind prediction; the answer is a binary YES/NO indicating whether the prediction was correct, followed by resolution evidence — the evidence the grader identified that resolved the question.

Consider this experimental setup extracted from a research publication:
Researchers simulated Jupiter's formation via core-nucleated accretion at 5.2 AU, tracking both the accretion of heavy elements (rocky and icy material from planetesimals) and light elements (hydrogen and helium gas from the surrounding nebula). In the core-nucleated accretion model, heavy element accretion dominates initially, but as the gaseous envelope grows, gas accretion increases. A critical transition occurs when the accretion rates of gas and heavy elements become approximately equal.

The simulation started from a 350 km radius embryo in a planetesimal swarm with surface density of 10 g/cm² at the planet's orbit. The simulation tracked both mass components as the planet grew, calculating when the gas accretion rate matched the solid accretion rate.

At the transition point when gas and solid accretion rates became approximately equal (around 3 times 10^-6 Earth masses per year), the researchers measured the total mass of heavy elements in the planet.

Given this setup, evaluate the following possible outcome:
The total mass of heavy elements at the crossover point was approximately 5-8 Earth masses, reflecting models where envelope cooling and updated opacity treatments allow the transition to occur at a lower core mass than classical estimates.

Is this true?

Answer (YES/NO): YES